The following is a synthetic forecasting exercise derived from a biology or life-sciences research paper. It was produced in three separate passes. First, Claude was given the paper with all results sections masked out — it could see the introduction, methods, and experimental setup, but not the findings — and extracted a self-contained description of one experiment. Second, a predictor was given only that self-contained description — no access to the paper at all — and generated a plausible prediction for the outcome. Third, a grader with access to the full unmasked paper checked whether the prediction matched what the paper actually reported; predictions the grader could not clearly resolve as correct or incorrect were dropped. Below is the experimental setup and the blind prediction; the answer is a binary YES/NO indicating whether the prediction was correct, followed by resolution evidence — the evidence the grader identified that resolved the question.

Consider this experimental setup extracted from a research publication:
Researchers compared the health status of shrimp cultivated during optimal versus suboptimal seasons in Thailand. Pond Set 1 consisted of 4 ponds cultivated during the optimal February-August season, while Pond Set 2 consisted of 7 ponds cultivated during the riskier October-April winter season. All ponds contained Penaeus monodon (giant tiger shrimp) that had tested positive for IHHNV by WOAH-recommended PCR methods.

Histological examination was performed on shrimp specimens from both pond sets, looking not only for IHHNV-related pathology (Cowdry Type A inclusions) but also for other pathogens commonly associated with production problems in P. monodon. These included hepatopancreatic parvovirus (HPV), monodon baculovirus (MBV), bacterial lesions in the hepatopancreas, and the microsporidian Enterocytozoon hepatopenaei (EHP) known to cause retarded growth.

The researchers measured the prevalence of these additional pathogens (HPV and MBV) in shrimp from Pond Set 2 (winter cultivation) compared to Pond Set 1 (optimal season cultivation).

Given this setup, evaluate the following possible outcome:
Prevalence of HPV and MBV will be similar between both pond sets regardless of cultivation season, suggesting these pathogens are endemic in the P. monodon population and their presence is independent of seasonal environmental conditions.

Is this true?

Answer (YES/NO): NO